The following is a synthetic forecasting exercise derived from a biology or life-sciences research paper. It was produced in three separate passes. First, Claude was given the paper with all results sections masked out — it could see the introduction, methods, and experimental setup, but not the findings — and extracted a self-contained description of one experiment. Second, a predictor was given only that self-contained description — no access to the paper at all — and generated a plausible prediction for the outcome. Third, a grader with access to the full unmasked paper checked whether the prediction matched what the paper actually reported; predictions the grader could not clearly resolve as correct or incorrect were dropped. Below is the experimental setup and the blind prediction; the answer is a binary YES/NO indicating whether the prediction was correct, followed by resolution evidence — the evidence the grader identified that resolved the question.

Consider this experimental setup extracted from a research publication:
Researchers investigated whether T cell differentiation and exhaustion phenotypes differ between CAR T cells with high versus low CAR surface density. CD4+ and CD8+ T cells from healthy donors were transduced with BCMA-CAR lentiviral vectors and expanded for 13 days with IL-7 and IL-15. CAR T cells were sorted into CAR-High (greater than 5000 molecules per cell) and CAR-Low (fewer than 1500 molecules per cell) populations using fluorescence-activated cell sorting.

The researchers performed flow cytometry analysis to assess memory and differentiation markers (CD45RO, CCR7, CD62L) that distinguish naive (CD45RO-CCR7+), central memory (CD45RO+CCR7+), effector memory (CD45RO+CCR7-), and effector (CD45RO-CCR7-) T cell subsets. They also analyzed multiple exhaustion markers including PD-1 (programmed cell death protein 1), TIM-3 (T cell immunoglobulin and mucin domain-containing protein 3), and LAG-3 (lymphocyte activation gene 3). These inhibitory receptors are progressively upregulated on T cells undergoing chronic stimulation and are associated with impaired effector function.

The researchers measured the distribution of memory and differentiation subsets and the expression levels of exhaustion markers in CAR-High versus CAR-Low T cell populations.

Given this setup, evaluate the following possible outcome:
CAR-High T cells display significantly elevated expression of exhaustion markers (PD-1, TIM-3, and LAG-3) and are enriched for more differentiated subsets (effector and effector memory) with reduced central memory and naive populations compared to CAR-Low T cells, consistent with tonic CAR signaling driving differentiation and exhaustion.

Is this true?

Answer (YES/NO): NO